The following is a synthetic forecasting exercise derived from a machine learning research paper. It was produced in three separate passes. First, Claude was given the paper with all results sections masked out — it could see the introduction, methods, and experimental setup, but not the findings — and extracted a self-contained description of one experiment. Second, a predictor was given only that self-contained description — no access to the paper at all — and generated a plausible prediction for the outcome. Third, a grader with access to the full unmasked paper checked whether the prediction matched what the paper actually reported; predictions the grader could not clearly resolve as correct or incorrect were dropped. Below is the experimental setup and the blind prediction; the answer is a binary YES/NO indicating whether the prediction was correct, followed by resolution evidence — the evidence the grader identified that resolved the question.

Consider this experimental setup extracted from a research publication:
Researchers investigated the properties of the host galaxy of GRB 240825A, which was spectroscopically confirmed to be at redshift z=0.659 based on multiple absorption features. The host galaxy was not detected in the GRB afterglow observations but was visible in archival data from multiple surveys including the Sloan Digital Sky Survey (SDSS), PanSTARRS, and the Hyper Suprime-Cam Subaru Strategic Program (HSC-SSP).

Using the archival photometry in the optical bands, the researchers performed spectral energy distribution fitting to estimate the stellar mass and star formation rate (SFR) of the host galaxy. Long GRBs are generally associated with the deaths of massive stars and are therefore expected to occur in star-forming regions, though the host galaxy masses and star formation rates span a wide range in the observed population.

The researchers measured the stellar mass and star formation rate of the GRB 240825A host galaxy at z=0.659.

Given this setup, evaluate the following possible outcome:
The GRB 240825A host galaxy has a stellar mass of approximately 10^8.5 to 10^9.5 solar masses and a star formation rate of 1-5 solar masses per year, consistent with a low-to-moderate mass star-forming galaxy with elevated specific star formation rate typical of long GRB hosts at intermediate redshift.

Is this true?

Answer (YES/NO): NO